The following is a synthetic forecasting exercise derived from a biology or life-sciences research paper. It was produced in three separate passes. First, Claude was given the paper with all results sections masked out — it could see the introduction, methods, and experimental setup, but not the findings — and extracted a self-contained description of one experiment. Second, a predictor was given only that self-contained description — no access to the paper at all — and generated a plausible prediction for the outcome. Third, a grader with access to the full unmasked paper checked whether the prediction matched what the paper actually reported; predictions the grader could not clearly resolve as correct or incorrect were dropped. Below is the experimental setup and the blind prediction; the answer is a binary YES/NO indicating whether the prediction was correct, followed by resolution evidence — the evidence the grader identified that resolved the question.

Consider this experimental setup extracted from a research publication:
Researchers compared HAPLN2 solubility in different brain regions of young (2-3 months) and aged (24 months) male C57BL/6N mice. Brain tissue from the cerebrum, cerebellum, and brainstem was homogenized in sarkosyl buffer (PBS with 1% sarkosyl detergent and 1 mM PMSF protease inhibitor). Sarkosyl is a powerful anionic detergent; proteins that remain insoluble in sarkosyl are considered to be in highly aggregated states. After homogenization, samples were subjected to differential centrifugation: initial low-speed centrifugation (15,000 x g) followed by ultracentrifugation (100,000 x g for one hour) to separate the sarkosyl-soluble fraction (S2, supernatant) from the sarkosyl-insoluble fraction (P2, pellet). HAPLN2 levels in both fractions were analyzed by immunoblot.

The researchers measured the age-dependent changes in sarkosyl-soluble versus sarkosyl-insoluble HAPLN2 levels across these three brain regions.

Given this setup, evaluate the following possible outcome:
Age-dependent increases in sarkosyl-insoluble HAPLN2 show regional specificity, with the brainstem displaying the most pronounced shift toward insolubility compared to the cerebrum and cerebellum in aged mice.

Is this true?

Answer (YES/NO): NO